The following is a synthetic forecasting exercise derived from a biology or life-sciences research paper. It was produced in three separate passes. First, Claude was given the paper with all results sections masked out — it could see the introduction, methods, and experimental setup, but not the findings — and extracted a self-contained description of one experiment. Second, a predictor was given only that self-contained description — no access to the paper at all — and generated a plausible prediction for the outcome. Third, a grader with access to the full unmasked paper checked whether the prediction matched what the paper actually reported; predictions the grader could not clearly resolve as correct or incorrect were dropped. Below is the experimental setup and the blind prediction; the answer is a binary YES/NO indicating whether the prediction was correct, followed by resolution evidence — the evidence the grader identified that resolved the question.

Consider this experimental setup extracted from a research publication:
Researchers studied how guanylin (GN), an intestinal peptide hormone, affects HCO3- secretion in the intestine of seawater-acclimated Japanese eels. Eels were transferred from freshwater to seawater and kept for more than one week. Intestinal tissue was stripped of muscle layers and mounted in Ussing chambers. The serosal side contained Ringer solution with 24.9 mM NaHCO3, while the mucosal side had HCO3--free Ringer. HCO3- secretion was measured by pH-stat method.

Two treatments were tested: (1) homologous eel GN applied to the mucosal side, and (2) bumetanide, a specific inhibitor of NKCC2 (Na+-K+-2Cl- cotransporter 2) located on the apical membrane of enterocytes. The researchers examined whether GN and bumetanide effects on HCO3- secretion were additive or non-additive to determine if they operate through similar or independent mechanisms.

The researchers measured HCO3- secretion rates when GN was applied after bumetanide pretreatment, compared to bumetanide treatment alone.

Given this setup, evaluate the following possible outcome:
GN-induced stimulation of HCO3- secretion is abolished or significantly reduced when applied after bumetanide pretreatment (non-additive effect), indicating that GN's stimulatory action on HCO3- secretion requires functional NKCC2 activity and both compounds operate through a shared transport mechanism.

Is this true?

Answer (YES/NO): YES